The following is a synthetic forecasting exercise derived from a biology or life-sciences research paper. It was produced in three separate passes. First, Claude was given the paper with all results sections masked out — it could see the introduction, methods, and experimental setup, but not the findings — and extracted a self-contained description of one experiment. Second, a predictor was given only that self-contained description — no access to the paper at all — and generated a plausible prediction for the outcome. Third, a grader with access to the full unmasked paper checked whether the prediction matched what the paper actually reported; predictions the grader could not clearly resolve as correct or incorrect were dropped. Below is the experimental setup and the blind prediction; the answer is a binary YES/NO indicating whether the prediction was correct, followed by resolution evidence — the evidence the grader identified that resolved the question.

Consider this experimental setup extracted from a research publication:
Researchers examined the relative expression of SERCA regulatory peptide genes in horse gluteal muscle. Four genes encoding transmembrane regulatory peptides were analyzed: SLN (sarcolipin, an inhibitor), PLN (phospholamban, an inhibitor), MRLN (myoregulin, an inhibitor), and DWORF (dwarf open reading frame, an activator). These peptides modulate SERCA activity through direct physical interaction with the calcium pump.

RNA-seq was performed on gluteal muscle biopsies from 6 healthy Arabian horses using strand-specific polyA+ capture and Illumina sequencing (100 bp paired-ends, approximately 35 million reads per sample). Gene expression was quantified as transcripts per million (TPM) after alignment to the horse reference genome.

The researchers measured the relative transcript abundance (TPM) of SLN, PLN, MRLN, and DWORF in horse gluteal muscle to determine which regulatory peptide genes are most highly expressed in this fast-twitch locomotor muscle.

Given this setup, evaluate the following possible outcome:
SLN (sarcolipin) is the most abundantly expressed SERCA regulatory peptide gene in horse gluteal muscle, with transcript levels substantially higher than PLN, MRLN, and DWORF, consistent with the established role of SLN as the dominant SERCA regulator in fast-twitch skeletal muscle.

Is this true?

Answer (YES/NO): YES